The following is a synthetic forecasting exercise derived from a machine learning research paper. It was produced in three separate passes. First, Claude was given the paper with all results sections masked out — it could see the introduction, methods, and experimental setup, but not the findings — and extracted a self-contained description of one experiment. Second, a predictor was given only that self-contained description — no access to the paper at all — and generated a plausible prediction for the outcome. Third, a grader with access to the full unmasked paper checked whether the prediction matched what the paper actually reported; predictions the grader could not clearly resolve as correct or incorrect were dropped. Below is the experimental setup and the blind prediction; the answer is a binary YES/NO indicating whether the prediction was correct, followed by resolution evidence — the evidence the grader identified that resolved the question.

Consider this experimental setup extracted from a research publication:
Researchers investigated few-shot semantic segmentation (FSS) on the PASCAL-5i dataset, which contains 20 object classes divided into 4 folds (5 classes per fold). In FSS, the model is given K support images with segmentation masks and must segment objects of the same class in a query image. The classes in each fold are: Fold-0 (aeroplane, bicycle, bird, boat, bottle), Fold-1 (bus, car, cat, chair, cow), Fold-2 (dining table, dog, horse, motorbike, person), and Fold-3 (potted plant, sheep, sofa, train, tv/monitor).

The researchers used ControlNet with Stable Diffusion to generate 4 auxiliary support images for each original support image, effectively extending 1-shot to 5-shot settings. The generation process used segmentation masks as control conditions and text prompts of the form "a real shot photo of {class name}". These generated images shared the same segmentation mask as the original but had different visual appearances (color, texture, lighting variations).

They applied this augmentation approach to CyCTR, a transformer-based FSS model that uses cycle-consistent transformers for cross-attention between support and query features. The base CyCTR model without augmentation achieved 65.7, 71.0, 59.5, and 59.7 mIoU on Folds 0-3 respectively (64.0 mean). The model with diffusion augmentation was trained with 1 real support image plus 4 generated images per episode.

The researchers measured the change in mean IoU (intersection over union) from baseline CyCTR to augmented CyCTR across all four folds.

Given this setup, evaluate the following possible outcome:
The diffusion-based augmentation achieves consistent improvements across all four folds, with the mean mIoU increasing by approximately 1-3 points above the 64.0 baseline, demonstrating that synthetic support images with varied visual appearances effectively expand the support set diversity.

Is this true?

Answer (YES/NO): NO